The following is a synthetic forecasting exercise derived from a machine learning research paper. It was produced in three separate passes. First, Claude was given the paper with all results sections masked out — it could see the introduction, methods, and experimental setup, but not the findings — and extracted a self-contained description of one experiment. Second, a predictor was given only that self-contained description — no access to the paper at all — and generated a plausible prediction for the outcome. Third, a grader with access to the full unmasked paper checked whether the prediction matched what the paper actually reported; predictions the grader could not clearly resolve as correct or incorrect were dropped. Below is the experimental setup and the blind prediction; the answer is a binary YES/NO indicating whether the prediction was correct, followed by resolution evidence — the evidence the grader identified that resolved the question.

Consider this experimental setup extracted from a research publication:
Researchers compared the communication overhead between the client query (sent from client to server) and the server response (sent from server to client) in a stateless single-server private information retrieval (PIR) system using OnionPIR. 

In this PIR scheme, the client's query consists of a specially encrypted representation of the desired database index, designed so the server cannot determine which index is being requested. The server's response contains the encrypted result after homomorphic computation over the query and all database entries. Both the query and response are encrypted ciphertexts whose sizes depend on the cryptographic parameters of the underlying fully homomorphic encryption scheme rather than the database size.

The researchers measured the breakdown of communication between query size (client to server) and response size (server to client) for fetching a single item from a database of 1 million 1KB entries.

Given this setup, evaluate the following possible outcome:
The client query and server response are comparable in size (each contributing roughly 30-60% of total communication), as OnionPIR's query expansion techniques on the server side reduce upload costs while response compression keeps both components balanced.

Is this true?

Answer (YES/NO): NO